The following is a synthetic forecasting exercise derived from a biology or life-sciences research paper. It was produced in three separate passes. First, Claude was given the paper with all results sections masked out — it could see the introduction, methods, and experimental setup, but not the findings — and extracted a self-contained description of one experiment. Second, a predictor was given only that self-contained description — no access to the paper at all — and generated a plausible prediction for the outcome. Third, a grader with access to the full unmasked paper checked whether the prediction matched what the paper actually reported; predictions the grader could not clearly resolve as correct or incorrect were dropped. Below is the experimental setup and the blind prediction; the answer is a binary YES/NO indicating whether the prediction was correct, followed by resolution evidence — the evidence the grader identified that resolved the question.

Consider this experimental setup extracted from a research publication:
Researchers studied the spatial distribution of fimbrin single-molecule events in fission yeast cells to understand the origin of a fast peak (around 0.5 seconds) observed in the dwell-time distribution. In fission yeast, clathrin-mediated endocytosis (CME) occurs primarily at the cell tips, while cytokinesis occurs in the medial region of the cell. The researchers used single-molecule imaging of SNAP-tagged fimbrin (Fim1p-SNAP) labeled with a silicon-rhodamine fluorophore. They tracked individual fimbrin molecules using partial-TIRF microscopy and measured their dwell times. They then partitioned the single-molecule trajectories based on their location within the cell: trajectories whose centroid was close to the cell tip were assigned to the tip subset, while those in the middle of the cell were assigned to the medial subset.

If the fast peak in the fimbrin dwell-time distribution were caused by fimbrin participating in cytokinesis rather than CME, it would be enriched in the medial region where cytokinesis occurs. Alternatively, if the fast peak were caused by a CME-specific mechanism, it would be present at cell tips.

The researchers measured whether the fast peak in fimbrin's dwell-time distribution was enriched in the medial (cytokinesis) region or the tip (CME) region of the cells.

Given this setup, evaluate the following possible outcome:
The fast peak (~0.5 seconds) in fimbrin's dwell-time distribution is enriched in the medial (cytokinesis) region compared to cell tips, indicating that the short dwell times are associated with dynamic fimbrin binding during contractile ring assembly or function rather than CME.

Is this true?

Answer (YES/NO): NO